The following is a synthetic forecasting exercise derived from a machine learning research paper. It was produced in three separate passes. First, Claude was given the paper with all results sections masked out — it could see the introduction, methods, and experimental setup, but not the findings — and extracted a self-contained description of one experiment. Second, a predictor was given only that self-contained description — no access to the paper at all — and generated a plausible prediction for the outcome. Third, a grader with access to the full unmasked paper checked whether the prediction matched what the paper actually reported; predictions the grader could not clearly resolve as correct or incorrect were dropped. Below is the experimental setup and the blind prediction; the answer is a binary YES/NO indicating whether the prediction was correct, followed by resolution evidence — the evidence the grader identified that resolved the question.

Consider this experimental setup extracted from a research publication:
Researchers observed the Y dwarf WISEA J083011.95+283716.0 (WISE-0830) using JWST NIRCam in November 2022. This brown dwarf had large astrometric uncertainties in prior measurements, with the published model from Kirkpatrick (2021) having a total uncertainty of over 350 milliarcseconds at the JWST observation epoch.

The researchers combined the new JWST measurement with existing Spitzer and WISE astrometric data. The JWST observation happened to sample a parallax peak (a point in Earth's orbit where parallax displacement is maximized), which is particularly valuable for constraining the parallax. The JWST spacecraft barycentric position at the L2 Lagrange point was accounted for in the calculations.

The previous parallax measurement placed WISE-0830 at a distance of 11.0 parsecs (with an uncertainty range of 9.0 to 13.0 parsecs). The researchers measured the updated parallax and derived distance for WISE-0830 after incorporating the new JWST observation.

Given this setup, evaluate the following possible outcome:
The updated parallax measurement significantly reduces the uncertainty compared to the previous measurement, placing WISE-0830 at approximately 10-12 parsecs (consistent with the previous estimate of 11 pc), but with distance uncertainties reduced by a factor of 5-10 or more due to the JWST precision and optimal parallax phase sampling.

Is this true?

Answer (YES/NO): NO